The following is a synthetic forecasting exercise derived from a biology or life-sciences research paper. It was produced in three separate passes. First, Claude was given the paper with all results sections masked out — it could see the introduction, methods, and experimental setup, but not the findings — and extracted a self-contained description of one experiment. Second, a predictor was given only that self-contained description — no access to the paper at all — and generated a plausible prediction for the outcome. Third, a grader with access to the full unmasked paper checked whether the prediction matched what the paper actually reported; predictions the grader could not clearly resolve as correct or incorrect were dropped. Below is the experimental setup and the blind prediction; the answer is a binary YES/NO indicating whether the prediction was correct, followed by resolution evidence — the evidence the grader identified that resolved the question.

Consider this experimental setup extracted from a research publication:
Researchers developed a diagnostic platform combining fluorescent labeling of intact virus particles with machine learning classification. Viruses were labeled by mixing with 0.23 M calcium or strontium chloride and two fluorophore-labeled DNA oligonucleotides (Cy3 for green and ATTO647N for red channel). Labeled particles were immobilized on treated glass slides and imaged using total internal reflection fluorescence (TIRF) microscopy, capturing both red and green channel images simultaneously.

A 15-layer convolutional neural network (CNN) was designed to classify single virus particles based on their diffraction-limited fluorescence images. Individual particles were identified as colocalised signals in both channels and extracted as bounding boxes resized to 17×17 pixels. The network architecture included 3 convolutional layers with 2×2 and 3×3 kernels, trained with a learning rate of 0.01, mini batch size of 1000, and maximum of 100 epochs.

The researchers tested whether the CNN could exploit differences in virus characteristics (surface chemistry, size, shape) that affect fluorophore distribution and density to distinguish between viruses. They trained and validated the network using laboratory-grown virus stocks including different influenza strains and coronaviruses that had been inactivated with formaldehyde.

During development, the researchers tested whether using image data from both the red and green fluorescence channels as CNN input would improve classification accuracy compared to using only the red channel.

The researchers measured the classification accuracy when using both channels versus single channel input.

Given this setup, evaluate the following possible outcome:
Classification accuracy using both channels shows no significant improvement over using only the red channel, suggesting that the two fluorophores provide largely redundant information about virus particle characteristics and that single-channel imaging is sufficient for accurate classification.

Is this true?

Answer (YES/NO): YES